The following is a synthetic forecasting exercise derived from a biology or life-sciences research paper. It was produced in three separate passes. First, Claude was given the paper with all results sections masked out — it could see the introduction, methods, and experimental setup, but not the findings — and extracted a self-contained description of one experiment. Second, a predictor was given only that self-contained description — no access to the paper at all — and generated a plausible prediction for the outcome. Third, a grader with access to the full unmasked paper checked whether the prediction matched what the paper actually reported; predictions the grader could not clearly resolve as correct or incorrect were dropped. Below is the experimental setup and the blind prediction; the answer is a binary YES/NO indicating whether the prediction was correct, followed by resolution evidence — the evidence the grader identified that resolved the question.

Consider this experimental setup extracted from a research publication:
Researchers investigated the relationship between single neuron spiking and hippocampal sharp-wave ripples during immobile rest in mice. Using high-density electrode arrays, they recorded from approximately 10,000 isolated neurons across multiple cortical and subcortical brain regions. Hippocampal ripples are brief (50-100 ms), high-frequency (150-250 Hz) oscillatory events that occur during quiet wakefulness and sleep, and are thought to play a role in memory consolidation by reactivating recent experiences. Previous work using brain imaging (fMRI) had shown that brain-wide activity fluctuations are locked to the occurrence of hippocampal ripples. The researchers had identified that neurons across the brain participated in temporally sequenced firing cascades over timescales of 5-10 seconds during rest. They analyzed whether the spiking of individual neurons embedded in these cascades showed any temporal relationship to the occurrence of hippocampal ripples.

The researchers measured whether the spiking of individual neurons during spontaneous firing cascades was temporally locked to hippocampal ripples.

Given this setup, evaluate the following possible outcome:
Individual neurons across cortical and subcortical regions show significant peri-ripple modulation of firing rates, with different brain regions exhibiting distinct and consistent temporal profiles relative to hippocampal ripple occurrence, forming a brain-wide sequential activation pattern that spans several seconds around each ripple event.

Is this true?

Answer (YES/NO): NO